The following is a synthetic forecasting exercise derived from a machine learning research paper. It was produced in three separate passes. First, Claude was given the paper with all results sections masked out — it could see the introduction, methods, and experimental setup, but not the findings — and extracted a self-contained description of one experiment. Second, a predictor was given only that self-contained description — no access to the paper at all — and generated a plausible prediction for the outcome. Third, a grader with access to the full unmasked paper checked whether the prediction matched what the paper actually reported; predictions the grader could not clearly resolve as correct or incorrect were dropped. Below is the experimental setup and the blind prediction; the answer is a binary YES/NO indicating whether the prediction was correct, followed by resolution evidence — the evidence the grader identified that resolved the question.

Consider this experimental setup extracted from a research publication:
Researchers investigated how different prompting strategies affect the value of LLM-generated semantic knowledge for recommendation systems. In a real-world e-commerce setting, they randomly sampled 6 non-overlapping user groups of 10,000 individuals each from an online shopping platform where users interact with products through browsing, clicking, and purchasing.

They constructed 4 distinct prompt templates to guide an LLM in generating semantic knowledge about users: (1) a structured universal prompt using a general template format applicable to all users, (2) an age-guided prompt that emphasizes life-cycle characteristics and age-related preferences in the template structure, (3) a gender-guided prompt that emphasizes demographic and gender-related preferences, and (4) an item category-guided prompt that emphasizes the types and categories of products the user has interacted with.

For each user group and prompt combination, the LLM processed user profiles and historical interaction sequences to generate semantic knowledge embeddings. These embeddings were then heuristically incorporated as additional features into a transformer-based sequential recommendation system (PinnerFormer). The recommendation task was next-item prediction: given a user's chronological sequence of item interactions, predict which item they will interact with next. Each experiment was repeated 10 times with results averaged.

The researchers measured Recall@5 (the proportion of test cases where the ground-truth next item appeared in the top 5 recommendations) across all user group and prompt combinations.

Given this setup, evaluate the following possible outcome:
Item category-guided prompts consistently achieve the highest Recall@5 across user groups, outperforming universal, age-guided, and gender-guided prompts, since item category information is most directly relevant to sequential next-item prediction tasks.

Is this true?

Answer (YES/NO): NO